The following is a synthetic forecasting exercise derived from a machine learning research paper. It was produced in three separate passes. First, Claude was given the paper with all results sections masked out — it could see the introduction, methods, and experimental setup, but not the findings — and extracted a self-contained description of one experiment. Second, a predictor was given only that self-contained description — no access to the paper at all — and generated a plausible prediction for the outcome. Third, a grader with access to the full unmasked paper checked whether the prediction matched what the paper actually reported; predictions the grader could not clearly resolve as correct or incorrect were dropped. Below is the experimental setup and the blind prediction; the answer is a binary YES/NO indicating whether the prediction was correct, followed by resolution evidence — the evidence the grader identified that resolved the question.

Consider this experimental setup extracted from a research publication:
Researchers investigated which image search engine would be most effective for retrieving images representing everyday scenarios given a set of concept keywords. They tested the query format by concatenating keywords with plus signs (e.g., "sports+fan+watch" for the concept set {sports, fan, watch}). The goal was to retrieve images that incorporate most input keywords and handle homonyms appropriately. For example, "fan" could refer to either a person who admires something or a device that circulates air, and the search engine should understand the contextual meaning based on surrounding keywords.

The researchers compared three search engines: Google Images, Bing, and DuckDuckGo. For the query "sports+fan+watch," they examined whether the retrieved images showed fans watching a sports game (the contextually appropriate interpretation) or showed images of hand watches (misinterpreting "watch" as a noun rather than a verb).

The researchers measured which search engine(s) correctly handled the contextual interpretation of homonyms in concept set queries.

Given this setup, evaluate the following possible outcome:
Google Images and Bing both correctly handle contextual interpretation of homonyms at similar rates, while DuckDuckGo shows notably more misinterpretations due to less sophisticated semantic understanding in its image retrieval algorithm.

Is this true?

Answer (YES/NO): NO